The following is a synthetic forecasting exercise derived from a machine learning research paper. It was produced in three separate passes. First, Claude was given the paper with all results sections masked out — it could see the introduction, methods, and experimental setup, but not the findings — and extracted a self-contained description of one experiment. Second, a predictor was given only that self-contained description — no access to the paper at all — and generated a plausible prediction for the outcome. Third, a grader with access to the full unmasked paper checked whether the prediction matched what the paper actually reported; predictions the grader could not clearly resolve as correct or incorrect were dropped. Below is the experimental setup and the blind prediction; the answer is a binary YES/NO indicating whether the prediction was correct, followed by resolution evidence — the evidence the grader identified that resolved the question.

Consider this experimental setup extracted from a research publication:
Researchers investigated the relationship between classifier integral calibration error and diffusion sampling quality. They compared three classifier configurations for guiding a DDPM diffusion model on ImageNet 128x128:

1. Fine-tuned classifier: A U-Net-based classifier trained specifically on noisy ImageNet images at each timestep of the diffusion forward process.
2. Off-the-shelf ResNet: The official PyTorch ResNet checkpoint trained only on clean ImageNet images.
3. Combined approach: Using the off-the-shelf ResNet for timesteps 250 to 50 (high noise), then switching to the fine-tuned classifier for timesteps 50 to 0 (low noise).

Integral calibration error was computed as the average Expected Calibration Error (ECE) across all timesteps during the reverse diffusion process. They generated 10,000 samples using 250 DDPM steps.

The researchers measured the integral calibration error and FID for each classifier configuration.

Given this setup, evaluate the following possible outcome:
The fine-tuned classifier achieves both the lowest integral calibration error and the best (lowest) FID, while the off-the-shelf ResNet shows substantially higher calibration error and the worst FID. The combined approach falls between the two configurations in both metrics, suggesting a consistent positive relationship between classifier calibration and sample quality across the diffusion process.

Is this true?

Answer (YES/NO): NO